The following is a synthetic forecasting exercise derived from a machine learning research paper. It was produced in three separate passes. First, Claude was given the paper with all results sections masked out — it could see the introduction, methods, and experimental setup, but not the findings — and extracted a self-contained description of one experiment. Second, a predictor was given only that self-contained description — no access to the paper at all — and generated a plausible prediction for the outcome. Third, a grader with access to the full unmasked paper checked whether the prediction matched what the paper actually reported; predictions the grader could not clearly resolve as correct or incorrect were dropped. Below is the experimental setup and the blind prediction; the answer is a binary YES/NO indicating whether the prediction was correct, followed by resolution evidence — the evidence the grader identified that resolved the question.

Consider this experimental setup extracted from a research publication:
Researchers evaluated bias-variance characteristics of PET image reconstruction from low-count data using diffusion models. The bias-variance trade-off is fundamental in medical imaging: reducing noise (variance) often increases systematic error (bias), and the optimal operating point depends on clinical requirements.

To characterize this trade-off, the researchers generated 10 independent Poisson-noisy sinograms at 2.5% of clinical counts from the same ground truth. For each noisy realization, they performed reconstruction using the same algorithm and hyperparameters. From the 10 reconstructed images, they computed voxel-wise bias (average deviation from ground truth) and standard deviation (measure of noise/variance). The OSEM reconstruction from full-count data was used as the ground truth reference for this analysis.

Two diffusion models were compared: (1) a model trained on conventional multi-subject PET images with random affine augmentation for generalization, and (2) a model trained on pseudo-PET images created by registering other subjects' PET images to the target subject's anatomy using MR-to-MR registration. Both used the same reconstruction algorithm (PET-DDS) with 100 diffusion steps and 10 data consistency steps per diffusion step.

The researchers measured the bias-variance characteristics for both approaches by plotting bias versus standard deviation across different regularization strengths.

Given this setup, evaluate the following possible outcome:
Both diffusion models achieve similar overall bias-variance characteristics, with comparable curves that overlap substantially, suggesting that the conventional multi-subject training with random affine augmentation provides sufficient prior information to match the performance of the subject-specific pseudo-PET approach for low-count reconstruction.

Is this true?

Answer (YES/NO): NO